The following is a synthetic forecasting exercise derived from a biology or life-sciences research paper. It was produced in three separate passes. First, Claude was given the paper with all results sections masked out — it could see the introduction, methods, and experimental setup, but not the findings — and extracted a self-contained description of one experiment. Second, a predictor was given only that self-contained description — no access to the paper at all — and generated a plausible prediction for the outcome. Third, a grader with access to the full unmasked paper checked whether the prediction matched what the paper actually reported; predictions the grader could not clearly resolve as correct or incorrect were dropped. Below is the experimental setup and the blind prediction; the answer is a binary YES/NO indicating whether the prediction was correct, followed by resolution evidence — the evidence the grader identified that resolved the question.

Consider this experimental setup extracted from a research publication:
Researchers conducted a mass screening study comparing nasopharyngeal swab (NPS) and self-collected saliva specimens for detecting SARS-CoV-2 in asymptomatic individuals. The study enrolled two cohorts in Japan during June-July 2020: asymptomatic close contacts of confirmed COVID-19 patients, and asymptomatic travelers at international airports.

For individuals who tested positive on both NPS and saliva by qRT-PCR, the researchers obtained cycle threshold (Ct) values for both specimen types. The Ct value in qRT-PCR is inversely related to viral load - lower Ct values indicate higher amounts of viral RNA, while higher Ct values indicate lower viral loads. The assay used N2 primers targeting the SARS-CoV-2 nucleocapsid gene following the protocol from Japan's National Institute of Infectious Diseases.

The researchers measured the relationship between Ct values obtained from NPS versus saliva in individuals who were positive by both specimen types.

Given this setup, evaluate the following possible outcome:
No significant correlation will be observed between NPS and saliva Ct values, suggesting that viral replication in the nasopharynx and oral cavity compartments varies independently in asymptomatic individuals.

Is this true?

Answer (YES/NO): NO